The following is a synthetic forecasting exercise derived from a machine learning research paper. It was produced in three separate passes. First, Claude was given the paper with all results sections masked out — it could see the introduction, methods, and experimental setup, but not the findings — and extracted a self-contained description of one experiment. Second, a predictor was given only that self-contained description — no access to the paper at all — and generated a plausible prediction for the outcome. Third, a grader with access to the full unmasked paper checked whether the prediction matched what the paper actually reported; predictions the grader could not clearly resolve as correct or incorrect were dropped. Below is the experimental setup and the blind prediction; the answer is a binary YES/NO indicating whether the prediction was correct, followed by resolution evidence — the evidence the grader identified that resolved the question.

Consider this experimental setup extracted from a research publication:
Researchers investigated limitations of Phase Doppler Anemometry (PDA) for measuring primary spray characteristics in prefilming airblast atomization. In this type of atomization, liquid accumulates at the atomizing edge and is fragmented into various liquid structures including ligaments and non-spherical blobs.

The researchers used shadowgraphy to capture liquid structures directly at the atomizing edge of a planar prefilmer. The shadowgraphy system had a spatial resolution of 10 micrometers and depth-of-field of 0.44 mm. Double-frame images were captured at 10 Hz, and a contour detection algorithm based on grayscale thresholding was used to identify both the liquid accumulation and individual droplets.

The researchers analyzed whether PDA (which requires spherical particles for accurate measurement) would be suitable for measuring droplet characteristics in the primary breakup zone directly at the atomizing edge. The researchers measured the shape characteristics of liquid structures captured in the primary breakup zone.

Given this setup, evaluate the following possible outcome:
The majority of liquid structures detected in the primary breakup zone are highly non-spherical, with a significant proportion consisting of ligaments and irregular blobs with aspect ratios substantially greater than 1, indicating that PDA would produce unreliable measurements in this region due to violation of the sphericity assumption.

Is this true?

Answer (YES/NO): NO